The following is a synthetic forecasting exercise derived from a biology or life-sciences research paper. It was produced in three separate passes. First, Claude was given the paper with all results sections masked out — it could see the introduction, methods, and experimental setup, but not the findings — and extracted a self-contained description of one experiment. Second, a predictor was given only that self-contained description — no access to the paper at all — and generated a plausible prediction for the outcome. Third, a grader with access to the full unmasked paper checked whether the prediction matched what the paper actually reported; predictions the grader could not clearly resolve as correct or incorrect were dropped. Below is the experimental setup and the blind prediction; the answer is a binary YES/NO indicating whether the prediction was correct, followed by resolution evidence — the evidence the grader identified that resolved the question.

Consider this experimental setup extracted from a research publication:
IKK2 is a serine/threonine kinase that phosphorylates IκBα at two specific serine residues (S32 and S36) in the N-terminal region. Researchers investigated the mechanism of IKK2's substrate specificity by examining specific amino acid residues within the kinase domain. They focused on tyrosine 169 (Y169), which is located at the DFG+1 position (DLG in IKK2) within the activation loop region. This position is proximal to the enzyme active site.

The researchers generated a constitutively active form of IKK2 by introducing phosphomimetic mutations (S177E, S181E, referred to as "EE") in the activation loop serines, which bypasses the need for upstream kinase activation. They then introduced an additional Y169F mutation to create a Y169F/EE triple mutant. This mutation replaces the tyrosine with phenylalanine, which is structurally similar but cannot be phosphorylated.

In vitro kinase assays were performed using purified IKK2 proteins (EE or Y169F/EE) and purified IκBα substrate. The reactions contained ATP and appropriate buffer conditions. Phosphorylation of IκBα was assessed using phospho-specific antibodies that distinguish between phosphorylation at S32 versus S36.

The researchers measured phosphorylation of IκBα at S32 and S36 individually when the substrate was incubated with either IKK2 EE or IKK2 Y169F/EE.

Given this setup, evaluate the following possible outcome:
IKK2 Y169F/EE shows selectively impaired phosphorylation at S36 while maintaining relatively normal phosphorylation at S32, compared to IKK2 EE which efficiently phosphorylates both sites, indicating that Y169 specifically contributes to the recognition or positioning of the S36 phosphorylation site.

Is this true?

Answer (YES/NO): NO